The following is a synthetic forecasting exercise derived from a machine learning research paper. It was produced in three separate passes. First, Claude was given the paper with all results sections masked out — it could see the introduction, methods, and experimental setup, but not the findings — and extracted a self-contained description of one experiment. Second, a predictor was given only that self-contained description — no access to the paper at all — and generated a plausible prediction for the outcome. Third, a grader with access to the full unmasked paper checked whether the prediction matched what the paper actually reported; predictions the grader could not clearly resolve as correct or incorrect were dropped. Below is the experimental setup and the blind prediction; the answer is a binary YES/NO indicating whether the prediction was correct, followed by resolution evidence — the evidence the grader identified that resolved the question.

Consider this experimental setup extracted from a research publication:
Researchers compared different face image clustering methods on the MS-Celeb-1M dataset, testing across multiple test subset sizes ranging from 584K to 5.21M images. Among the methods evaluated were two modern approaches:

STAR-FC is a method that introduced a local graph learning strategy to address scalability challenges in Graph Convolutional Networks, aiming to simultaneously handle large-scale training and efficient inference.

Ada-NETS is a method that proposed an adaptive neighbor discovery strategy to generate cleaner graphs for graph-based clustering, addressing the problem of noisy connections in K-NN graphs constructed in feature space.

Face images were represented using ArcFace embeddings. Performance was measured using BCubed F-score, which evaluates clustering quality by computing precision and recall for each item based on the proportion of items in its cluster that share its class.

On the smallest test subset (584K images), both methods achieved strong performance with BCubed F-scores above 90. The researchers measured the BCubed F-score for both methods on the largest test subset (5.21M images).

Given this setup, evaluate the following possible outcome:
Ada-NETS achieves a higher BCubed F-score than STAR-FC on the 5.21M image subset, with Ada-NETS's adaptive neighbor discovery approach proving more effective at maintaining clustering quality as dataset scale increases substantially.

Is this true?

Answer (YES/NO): YES